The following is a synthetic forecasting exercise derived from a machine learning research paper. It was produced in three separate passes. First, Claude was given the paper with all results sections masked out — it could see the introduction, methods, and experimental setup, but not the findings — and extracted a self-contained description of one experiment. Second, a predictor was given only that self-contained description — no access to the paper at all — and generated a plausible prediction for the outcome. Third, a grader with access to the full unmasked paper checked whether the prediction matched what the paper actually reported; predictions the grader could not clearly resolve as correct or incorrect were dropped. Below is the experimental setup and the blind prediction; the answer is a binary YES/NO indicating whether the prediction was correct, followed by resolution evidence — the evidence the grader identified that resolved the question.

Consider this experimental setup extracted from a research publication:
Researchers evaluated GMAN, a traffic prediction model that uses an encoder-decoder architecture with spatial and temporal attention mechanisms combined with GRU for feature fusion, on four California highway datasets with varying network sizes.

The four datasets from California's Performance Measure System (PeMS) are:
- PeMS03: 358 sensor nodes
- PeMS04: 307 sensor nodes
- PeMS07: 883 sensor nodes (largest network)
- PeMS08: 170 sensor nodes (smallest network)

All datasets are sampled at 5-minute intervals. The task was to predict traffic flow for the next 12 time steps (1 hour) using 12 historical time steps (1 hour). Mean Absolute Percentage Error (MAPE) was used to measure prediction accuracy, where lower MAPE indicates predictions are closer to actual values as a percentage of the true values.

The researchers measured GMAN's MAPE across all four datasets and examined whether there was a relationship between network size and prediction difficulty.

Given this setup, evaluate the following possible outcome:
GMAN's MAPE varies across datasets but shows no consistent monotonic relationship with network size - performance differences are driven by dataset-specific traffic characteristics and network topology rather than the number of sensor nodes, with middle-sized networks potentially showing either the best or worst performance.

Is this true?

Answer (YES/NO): YES